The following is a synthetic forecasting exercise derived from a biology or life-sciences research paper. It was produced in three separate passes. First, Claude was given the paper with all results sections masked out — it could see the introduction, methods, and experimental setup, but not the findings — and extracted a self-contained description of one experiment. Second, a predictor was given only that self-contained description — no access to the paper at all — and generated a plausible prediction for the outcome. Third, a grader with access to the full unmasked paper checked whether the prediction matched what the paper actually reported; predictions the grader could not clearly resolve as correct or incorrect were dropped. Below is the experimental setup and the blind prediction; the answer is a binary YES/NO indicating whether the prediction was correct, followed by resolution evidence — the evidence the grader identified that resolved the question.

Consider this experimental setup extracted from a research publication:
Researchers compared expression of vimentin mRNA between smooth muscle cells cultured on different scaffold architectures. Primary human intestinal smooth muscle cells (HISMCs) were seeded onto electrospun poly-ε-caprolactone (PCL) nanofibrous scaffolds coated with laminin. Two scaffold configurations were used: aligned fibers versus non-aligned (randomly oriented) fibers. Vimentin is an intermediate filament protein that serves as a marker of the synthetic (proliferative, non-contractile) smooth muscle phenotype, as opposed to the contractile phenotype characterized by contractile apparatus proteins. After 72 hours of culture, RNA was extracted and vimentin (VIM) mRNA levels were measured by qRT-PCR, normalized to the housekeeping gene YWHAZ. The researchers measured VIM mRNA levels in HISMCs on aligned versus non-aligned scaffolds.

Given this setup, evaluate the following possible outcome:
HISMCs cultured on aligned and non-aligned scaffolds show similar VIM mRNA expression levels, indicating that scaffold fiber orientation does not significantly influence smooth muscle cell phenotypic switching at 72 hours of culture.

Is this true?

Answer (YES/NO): NO